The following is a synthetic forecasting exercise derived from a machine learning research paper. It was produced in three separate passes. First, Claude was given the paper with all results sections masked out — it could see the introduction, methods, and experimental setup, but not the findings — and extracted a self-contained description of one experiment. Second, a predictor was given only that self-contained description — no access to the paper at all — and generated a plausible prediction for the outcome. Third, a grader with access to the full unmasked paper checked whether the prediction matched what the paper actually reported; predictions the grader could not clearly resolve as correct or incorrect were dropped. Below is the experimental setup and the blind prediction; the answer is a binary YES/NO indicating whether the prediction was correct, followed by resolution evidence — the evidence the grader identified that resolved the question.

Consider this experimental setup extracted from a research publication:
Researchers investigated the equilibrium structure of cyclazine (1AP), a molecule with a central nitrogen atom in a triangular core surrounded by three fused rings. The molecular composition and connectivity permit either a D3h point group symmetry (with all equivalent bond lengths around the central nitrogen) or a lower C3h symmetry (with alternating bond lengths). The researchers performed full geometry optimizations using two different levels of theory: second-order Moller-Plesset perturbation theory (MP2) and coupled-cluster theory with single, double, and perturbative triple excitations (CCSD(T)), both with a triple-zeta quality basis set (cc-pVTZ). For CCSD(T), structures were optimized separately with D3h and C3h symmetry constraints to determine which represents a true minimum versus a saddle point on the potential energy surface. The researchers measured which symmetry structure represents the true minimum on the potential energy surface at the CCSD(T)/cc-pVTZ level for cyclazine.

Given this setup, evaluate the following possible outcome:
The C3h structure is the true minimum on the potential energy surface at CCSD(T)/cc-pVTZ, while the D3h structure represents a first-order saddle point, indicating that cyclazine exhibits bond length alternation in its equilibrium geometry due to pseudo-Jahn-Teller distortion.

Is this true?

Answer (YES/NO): YES